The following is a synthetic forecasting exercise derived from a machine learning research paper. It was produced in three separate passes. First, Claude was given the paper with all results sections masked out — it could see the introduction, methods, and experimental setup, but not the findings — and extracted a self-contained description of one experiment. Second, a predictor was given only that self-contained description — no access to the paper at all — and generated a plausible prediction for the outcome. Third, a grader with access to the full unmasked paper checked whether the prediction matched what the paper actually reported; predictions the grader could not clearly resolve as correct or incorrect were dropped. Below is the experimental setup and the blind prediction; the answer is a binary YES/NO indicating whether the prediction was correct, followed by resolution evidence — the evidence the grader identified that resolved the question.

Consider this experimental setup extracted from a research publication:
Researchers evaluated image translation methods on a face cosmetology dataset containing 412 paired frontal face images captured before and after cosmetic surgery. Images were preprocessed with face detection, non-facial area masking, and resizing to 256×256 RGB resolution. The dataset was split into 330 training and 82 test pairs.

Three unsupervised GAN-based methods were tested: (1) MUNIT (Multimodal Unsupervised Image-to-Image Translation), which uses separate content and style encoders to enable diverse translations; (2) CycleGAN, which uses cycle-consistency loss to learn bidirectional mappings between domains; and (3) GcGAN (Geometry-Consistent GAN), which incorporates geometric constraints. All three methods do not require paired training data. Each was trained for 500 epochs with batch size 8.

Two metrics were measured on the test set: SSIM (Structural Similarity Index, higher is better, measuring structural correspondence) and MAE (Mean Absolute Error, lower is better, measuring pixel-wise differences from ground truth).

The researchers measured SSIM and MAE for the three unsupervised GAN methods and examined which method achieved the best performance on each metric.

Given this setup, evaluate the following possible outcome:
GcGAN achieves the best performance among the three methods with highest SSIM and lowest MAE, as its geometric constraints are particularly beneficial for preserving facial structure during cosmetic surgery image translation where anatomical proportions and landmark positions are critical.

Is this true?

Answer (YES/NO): NO